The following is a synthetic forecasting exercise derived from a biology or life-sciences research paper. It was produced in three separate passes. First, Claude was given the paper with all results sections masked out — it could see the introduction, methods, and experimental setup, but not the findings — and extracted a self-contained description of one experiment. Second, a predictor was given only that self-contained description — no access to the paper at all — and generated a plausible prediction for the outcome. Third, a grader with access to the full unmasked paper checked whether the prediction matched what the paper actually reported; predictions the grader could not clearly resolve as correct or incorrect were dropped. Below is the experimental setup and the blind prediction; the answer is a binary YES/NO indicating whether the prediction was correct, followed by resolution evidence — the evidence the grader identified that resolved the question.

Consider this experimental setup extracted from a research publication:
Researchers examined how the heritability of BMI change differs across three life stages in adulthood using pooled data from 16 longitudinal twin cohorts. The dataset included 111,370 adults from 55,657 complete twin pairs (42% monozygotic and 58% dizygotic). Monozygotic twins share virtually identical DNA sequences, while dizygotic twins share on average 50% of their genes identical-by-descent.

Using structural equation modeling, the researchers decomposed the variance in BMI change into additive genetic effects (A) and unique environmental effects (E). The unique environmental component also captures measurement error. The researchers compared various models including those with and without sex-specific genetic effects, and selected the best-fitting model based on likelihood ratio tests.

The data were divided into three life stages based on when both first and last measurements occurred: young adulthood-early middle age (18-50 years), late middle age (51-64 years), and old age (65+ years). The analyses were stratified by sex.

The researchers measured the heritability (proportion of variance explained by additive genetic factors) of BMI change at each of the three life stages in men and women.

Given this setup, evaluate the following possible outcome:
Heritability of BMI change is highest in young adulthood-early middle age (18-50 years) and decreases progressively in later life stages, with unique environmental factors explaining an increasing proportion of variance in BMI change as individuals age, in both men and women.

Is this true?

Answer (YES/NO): NO